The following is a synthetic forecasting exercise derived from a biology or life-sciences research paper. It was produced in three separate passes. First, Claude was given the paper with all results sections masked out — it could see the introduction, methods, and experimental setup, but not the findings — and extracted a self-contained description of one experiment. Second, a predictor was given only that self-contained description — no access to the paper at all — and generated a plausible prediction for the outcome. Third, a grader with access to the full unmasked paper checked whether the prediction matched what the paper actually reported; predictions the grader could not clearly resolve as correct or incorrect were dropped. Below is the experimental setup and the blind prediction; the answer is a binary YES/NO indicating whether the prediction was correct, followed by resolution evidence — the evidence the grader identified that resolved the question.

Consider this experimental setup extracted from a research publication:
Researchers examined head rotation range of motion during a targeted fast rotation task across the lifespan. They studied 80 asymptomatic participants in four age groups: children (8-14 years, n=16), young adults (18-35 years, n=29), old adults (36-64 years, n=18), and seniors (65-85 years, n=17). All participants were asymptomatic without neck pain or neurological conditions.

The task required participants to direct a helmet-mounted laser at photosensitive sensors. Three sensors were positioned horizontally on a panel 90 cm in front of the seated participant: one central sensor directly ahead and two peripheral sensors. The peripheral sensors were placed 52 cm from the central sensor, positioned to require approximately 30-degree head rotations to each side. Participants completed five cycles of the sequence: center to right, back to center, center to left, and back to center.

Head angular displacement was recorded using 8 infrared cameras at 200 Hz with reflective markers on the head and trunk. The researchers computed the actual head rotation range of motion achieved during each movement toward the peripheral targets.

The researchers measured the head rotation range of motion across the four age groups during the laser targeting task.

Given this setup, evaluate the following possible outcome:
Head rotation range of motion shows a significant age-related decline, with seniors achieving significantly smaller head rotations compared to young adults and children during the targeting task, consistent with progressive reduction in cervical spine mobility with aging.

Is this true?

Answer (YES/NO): NO